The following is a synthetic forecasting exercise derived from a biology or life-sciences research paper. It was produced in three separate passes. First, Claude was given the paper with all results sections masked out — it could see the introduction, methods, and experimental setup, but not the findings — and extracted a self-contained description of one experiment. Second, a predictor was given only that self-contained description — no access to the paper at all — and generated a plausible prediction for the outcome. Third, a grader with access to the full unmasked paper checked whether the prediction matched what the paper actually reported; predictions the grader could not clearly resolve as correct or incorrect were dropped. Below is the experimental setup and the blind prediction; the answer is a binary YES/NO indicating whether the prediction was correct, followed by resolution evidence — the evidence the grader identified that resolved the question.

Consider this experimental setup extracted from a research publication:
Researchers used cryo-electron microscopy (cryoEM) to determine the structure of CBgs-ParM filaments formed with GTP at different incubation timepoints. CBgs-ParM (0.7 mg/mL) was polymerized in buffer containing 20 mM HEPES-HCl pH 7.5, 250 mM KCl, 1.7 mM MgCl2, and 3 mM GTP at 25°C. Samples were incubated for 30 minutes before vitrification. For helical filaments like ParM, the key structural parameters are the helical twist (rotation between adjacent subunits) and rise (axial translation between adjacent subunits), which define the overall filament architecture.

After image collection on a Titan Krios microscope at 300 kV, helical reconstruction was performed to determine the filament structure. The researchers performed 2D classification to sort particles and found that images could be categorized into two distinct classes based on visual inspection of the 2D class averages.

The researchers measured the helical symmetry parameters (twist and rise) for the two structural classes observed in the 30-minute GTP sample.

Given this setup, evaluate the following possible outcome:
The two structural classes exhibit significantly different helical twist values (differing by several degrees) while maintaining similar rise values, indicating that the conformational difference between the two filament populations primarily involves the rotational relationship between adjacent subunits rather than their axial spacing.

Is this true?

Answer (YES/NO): NO